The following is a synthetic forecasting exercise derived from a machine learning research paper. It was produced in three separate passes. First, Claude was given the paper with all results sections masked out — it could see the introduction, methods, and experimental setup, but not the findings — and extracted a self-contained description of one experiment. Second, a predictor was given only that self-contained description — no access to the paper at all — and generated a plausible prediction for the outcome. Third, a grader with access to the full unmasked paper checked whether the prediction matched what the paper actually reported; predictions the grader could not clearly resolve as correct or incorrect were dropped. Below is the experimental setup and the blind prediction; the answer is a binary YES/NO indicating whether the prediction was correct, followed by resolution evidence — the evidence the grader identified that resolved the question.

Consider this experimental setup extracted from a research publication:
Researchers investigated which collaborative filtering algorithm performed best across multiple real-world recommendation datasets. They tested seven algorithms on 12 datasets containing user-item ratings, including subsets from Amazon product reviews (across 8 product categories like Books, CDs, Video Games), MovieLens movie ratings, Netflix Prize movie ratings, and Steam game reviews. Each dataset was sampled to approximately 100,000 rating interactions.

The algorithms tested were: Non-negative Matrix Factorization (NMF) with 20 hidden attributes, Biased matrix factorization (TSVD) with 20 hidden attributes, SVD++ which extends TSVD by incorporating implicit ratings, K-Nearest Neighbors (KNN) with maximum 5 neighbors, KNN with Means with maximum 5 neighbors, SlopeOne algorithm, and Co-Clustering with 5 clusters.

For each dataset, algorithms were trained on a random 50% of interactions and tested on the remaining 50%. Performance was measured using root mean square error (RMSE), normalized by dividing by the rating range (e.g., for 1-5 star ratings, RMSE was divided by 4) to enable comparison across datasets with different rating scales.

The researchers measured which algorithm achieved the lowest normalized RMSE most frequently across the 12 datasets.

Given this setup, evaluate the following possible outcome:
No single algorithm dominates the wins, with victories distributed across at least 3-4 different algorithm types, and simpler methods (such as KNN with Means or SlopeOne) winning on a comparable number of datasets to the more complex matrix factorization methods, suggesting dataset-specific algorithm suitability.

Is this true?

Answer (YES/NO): NO